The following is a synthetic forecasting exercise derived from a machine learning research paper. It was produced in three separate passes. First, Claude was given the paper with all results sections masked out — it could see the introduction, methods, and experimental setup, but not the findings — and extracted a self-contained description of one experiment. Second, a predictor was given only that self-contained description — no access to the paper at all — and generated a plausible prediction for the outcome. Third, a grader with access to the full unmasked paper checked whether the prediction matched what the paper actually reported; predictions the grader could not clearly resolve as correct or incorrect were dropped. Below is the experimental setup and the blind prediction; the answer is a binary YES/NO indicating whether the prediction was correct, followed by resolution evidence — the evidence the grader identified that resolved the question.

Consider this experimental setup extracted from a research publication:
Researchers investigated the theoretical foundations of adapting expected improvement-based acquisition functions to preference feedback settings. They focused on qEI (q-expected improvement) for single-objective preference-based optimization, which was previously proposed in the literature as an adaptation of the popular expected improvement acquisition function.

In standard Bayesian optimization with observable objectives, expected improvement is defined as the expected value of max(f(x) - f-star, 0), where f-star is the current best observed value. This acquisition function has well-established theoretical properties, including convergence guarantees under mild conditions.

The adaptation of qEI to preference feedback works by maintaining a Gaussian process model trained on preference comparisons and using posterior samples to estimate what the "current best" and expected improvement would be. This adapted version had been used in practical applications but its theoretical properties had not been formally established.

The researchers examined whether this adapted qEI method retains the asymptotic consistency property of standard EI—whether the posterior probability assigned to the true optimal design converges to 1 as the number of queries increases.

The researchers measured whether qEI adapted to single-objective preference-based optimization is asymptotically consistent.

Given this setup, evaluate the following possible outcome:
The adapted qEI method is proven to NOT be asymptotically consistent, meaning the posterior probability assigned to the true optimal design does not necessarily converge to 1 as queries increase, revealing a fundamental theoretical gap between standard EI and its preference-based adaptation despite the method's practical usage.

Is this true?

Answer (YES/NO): YES